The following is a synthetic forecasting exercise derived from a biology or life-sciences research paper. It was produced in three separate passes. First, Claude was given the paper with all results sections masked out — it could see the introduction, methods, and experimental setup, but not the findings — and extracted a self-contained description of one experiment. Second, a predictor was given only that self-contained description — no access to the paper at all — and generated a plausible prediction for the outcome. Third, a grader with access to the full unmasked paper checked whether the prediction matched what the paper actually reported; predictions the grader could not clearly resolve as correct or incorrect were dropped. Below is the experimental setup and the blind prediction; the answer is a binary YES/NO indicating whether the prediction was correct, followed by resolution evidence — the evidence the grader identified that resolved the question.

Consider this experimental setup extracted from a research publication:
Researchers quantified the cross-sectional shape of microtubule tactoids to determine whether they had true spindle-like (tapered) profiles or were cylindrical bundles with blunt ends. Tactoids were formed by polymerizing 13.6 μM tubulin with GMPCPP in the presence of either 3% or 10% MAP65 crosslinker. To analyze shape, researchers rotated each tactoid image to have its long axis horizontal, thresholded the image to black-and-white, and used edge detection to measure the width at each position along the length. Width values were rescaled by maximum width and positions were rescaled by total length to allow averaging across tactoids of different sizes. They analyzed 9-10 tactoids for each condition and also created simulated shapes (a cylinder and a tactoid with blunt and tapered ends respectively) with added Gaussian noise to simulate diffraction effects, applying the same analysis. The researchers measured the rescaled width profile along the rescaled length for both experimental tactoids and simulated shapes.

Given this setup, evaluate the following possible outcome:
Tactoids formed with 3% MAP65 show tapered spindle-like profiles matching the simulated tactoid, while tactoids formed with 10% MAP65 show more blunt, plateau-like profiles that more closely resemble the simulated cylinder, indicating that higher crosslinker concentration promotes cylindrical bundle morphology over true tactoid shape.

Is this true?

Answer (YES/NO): NO